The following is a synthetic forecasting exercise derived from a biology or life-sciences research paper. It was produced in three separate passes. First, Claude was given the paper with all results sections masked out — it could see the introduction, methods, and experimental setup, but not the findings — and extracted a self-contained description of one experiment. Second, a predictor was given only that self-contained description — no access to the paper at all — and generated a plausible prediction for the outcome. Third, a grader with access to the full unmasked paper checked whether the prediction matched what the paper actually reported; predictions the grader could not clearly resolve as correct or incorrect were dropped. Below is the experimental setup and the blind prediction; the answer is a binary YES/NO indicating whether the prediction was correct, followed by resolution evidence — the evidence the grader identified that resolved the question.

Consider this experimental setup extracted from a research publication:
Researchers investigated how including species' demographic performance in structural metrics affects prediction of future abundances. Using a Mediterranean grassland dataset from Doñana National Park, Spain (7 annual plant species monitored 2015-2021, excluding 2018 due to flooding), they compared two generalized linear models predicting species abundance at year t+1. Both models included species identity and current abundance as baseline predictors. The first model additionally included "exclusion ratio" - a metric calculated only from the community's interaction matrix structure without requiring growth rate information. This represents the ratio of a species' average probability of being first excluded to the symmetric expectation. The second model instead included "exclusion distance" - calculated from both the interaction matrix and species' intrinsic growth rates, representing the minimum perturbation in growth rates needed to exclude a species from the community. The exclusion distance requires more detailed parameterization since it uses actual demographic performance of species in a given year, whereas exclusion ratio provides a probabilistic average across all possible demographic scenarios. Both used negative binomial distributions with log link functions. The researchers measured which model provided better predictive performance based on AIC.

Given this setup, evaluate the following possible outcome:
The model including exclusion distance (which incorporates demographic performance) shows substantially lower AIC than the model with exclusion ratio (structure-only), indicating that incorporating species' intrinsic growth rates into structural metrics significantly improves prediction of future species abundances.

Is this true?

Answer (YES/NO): YES